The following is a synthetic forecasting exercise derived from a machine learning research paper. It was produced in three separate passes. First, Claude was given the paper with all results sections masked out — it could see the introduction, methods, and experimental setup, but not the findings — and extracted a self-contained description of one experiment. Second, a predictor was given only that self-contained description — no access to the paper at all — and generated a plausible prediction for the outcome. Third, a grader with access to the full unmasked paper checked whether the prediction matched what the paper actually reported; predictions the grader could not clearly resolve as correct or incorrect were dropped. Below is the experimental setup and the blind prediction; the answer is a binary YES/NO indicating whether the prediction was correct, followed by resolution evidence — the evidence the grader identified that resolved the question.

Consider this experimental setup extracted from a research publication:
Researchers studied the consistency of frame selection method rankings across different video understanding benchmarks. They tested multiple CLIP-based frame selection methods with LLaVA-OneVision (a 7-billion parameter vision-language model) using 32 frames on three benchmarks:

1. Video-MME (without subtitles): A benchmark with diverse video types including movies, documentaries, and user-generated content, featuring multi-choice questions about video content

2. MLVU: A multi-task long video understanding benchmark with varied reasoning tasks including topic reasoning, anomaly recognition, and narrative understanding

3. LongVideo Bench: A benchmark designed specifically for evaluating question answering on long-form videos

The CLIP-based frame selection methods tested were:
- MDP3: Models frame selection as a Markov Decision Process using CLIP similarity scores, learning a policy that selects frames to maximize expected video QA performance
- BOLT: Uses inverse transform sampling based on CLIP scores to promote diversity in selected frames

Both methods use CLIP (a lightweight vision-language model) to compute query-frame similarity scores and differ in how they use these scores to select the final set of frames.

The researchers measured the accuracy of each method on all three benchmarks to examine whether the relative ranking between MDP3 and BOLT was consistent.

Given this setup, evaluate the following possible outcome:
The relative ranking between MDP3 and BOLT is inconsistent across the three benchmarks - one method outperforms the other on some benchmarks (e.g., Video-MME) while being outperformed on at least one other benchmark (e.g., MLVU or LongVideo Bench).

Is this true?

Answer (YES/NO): YES